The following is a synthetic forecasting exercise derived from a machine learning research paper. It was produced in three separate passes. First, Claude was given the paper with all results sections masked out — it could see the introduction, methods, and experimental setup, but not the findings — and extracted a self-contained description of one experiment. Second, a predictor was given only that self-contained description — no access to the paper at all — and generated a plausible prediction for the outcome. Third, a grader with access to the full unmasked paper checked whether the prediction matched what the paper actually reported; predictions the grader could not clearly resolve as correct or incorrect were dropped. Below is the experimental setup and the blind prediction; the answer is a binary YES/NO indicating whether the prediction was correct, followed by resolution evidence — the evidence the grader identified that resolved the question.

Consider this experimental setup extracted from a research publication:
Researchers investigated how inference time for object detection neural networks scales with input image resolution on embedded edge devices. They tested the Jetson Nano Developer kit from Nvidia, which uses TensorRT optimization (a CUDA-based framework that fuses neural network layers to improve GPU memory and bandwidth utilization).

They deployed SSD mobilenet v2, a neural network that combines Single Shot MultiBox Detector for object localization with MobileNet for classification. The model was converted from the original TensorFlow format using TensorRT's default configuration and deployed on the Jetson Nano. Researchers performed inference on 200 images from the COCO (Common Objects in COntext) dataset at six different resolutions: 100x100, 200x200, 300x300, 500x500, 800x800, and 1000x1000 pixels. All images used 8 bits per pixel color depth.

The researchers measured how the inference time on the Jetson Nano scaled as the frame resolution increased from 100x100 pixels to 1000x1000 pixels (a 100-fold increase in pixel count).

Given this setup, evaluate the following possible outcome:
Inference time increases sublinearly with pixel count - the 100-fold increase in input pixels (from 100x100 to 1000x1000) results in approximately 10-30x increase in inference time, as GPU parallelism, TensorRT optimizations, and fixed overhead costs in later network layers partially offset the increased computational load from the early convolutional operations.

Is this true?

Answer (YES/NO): NO